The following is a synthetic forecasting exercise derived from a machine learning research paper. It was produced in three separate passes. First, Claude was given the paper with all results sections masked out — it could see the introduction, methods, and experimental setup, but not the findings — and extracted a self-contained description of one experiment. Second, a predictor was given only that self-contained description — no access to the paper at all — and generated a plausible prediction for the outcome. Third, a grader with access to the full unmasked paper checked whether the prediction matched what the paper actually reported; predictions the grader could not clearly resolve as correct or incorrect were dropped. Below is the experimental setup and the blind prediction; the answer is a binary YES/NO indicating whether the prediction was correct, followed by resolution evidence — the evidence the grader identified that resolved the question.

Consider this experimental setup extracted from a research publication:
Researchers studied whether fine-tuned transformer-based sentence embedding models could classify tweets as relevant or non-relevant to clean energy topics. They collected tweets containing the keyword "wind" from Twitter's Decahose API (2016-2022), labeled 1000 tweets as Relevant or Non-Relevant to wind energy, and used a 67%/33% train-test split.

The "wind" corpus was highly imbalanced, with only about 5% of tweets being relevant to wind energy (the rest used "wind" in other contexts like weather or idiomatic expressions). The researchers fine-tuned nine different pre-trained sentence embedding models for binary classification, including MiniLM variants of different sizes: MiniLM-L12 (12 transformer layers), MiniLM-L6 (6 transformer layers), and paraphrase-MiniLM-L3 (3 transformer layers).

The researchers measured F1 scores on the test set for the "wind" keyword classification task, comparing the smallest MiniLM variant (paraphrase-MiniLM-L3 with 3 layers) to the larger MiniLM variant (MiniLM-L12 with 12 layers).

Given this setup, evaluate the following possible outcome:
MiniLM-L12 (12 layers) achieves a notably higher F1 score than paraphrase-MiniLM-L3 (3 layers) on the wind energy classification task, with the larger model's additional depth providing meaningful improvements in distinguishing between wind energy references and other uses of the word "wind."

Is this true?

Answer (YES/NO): YES